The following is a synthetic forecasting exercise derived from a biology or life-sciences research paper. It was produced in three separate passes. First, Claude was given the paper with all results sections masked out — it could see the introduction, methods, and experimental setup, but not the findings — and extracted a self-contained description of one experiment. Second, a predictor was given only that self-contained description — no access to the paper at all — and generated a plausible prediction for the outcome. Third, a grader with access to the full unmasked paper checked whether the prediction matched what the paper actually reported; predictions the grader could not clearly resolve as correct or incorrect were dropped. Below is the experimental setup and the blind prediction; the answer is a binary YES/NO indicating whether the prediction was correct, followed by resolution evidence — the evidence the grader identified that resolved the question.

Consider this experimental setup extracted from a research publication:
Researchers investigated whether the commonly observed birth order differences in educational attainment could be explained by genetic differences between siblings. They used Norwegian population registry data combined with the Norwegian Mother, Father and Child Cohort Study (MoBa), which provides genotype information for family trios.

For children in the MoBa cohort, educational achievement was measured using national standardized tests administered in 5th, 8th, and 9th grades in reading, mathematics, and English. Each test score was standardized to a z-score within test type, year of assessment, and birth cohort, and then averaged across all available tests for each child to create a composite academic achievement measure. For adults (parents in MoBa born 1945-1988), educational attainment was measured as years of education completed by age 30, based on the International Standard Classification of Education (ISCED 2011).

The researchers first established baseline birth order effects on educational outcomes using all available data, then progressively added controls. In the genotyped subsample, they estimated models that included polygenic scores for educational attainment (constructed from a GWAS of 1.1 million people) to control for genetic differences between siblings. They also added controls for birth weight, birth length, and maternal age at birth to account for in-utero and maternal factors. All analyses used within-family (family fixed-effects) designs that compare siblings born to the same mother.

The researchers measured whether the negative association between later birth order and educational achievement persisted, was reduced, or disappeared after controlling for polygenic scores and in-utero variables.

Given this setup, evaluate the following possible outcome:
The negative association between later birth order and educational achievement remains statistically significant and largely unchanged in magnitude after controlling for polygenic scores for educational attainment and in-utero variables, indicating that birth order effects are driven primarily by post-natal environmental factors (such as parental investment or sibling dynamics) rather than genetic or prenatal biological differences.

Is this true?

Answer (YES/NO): NO